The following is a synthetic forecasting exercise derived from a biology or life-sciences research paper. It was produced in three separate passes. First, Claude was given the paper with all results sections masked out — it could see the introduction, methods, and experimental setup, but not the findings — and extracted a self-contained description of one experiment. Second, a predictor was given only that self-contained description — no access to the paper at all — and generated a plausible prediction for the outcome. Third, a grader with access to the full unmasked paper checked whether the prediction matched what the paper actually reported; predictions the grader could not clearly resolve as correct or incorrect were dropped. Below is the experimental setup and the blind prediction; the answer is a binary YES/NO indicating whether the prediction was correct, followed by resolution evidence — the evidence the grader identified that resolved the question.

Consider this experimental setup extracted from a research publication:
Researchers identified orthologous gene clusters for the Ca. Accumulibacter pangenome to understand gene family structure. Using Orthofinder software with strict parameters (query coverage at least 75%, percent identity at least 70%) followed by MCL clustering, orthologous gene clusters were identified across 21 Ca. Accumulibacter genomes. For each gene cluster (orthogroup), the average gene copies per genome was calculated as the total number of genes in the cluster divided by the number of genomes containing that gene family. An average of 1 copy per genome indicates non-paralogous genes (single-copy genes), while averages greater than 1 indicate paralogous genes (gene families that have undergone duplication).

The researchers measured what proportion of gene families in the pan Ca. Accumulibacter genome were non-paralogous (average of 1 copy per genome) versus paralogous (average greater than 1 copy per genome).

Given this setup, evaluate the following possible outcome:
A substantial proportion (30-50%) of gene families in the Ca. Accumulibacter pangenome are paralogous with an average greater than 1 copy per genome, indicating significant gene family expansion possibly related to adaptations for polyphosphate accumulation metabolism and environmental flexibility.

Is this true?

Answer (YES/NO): NO